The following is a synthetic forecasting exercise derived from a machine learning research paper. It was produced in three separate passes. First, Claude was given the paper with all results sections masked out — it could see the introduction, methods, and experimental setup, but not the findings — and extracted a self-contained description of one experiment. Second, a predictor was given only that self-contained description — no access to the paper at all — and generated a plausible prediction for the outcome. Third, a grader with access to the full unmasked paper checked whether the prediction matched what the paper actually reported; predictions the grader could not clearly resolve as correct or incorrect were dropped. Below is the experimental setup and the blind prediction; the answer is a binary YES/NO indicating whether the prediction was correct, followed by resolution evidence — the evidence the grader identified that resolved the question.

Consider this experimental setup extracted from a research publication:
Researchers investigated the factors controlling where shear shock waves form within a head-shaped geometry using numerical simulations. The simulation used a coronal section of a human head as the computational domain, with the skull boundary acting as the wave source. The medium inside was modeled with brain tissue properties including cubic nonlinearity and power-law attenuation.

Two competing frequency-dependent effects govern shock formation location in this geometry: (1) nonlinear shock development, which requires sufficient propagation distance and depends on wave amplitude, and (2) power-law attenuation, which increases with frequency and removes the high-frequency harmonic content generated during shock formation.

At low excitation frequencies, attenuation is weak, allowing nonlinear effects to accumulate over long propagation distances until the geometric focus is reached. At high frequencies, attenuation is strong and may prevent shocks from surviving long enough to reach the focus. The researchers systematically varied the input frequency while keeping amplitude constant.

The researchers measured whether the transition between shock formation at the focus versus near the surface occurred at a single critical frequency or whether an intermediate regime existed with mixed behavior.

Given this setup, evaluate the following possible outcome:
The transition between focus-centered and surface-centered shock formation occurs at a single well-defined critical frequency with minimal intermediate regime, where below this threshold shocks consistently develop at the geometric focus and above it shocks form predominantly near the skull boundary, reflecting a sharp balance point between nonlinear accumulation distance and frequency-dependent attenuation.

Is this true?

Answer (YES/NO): NO